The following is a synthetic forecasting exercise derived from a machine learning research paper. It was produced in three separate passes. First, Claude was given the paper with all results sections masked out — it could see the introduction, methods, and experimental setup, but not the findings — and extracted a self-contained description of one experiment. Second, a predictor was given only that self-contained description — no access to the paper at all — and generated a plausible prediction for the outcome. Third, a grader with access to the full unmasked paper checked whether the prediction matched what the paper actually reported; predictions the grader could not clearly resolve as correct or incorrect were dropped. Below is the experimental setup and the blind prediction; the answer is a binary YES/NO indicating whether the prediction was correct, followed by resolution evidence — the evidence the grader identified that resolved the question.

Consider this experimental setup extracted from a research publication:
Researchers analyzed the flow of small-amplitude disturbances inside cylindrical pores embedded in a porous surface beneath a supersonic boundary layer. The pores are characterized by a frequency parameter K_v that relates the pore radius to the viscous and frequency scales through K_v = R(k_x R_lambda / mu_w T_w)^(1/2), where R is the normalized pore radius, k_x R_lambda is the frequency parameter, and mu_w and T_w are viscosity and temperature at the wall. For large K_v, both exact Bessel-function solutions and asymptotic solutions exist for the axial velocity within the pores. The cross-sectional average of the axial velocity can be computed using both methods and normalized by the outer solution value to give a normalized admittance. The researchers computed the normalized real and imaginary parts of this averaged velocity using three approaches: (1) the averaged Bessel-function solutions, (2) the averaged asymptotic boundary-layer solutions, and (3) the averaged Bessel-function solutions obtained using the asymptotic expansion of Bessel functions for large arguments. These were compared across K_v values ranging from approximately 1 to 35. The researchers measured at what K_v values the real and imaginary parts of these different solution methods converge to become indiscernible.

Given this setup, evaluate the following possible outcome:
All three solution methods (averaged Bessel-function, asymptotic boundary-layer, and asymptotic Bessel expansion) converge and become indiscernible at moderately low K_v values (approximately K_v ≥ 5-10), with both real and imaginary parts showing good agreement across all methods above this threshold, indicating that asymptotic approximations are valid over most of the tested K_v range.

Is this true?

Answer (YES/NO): NO